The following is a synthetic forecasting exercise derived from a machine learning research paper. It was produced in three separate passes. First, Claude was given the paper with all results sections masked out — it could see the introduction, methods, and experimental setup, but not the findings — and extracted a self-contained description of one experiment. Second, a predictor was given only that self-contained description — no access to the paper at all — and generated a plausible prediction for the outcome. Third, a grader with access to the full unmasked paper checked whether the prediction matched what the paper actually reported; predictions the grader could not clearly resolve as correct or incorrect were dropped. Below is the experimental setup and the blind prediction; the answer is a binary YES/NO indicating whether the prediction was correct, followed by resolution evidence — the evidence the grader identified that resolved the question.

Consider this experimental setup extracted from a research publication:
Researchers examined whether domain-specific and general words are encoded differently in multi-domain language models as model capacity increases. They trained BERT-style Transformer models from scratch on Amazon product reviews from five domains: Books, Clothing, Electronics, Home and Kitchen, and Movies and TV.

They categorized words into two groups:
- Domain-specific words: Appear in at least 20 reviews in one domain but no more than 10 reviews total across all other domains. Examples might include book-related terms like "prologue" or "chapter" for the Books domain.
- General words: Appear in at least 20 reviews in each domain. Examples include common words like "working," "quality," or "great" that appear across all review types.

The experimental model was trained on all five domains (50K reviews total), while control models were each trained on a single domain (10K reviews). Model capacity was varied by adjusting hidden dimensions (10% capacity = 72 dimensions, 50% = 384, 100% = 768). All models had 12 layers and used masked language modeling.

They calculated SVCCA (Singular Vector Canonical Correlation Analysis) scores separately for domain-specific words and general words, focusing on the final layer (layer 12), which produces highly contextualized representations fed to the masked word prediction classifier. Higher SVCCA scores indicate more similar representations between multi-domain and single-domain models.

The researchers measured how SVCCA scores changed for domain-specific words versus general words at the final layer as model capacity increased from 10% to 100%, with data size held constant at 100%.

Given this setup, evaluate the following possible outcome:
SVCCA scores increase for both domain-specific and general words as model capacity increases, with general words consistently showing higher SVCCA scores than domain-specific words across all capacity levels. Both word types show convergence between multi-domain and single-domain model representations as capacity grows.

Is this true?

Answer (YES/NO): NO